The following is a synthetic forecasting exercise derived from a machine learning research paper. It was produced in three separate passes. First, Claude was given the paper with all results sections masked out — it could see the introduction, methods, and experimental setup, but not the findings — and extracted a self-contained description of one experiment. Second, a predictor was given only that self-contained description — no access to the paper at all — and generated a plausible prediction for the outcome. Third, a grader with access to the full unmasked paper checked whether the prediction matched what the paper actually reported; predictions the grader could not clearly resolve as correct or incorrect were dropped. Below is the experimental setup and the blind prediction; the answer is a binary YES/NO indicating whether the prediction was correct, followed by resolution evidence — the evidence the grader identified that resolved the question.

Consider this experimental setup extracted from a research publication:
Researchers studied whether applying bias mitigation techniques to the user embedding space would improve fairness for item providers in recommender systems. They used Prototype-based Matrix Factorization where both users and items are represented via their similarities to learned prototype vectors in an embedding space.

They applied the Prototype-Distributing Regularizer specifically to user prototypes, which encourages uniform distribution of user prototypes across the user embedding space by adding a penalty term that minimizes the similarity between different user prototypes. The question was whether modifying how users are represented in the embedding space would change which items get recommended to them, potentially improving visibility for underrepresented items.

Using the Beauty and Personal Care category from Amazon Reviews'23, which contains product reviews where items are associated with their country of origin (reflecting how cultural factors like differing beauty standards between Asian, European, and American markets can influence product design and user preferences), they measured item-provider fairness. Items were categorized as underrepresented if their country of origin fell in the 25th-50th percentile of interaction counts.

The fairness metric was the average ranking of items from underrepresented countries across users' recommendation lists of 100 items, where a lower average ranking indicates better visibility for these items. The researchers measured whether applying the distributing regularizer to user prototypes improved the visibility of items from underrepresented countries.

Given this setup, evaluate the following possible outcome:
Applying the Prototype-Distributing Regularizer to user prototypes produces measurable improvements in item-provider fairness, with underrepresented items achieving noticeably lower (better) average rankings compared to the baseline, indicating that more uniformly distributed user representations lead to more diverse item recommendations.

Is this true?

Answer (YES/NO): NO